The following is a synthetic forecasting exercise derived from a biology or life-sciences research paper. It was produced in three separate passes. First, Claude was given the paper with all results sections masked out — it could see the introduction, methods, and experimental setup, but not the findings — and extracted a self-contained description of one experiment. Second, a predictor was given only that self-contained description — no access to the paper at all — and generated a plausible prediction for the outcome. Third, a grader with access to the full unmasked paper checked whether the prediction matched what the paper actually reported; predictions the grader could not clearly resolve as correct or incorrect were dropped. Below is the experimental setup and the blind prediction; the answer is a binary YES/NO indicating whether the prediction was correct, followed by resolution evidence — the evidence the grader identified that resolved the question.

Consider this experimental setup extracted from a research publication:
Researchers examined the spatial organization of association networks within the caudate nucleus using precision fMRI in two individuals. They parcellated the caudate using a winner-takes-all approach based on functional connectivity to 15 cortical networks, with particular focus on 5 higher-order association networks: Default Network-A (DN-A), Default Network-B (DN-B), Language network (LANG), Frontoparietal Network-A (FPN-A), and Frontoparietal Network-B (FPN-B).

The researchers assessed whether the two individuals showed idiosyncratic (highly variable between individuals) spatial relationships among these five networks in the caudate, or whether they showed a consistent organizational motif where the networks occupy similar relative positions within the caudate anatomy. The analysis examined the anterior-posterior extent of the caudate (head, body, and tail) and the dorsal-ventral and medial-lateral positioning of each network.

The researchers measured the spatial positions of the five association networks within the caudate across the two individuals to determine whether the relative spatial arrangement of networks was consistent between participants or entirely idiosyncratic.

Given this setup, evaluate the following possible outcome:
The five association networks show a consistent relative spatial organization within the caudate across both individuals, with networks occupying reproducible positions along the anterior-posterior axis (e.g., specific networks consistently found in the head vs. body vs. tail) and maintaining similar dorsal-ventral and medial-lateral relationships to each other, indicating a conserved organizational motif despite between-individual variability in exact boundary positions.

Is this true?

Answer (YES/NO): YES